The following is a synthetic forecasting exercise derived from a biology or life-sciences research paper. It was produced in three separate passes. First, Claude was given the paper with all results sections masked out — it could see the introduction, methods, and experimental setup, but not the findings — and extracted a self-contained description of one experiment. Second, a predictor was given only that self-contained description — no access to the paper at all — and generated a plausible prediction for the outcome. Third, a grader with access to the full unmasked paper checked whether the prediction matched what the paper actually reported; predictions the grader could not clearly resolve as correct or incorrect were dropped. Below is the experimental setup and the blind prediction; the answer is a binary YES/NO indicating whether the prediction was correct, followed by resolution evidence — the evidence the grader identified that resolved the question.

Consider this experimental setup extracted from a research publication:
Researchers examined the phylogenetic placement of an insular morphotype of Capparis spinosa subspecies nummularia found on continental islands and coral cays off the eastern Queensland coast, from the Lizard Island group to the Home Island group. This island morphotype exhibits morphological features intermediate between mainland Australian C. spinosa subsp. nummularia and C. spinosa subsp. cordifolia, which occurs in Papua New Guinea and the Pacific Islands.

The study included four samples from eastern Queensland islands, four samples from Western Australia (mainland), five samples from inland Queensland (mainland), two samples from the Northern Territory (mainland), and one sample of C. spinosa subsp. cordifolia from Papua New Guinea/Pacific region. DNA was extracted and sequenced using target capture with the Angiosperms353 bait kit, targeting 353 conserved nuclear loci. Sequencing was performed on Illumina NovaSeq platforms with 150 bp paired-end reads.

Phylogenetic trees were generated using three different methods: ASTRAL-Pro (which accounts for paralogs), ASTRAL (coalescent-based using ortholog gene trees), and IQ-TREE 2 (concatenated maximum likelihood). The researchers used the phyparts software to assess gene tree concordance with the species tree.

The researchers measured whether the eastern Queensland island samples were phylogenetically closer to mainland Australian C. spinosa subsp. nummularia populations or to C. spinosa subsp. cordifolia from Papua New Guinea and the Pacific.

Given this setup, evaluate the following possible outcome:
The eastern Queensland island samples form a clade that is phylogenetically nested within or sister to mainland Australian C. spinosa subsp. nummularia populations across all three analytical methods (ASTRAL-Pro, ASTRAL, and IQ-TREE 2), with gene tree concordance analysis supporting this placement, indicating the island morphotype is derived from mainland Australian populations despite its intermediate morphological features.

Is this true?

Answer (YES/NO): YES